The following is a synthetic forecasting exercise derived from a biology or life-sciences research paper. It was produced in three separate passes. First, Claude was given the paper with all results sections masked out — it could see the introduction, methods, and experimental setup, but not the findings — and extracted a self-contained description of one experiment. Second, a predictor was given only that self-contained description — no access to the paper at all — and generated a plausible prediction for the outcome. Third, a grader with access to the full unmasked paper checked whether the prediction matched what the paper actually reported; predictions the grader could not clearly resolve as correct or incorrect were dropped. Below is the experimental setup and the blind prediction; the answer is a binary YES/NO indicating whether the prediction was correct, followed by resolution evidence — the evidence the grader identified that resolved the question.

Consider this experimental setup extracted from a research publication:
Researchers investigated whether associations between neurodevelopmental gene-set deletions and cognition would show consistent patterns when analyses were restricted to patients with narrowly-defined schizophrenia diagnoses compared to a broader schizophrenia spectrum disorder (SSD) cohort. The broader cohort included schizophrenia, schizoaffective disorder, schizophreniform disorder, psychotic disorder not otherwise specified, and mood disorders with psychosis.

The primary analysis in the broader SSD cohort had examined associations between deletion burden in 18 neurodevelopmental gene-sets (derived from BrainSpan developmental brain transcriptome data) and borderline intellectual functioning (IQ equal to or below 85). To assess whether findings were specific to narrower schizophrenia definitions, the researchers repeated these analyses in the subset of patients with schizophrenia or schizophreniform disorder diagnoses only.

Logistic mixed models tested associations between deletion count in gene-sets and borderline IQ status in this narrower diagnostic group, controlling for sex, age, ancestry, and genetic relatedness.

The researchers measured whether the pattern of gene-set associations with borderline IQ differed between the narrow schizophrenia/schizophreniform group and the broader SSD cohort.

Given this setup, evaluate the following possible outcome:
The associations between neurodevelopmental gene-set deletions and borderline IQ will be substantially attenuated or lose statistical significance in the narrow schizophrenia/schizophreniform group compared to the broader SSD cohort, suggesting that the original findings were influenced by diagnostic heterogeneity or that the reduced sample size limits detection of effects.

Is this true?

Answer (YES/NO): NO